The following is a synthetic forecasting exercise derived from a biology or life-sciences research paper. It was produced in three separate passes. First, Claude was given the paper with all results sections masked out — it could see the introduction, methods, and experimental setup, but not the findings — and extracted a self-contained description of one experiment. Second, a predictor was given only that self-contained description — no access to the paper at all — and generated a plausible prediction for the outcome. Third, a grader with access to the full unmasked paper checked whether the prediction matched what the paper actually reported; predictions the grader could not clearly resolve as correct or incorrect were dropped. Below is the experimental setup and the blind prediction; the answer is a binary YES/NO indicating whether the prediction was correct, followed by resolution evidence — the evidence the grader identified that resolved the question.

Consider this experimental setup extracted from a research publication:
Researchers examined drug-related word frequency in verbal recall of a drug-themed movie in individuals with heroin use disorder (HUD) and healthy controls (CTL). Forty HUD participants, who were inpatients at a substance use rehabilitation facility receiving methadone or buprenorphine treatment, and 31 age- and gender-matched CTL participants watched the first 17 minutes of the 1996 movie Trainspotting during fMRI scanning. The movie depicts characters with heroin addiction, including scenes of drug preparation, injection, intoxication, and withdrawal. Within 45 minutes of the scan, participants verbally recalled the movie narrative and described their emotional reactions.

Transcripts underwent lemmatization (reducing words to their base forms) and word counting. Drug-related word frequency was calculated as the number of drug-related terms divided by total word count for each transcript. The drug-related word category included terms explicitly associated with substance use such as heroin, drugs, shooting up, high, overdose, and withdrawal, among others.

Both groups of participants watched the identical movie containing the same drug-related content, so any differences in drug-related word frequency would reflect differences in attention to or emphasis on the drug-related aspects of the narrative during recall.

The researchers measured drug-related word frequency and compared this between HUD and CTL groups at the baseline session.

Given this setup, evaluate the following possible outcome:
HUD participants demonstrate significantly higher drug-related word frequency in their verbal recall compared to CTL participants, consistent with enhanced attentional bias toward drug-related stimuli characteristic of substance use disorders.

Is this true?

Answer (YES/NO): YES